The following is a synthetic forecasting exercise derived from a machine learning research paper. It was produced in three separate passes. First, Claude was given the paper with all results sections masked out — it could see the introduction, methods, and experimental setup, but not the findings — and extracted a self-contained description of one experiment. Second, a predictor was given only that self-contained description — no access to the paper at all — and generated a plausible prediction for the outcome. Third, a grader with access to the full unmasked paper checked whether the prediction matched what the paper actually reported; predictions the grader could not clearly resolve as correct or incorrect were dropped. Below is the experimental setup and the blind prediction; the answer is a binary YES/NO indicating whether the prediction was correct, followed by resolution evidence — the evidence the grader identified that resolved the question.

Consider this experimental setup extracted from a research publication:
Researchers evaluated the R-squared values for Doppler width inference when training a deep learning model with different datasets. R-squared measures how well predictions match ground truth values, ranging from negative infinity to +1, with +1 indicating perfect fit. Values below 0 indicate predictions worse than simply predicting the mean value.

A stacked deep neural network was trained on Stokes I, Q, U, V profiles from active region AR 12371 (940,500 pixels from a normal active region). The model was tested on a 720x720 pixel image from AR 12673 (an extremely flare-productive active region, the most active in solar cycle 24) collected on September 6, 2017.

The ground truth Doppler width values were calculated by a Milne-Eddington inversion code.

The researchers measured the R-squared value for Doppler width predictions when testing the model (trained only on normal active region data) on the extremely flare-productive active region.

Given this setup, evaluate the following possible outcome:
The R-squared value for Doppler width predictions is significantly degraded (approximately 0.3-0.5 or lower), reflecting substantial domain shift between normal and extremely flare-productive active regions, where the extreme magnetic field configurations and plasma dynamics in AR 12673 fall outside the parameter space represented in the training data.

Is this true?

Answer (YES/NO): NO